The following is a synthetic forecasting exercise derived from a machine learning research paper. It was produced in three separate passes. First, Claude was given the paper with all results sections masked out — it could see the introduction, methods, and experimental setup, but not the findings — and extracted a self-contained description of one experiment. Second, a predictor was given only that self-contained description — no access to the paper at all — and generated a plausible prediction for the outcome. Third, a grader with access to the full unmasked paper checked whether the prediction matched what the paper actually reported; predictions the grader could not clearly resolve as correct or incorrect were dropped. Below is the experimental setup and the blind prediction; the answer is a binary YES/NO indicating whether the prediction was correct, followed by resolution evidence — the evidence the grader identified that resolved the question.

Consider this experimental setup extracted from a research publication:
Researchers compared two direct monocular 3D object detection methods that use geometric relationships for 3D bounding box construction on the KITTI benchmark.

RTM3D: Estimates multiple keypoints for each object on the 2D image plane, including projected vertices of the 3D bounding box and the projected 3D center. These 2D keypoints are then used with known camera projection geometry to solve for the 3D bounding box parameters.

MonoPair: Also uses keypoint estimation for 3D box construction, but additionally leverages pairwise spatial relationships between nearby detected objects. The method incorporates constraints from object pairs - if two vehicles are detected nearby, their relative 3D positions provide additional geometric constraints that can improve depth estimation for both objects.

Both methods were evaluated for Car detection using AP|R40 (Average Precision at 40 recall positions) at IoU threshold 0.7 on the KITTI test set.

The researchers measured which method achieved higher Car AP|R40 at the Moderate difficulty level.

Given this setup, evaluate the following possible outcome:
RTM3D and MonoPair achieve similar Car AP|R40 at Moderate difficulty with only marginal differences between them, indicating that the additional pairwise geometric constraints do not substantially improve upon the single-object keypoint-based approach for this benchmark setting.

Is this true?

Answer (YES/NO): YES